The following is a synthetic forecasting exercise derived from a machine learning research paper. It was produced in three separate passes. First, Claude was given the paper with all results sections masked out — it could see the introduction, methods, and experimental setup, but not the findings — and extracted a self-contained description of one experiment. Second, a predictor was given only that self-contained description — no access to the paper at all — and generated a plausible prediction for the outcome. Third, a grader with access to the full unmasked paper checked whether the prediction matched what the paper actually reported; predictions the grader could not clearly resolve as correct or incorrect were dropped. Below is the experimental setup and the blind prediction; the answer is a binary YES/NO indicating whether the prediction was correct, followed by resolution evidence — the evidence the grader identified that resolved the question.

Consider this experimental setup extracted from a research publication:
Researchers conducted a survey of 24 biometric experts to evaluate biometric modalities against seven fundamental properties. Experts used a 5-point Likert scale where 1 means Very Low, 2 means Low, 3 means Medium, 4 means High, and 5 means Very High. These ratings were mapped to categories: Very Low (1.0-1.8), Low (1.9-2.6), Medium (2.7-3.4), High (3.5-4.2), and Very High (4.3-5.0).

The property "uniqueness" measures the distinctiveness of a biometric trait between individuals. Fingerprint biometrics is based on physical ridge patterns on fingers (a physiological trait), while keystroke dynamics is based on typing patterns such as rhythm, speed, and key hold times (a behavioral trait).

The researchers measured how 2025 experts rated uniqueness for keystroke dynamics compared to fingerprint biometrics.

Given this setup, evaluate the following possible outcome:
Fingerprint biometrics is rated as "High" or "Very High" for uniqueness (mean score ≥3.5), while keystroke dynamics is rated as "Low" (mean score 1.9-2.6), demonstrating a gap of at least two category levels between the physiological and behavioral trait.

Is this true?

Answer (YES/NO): NO